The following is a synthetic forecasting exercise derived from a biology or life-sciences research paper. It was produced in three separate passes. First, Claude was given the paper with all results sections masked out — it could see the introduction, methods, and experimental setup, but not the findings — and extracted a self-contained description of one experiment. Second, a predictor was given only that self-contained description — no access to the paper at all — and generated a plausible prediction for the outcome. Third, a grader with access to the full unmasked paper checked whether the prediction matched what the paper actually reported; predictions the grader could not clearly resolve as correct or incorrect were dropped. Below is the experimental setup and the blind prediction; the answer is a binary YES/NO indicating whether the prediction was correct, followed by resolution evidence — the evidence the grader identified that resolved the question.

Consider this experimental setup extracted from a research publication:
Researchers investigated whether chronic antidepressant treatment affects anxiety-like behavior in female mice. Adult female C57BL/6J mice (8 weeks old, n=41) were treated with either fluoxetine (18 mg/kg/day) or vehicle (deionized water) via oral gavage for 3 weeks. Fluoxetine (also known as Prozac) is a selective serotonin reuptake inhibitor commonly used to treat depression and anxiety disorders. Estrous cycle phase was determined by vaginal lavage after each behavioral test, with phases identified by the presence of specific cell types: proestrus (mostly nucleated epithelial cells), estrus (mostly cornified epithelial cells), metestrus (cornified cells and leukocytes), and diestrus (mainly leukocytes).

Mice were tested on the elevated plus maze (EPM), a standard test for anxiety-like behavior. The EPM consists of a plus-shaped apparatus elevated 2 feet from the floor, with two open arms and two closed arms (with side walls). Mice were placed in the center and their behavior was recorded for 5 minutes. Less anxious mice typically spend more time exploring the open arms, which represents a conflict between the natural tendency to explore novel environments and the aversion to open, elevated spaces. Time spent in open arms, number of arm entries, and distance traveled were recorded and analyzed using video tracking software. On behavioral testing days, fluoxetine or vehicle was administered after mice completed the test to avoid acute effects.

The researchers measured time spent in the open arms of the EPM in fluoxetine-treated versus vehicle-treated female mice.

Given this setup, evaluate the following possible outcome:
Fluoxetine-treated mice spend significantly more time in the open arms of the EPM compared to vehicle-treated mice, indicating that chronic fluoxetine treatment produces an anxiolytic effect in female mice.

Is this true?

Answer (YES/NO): YES